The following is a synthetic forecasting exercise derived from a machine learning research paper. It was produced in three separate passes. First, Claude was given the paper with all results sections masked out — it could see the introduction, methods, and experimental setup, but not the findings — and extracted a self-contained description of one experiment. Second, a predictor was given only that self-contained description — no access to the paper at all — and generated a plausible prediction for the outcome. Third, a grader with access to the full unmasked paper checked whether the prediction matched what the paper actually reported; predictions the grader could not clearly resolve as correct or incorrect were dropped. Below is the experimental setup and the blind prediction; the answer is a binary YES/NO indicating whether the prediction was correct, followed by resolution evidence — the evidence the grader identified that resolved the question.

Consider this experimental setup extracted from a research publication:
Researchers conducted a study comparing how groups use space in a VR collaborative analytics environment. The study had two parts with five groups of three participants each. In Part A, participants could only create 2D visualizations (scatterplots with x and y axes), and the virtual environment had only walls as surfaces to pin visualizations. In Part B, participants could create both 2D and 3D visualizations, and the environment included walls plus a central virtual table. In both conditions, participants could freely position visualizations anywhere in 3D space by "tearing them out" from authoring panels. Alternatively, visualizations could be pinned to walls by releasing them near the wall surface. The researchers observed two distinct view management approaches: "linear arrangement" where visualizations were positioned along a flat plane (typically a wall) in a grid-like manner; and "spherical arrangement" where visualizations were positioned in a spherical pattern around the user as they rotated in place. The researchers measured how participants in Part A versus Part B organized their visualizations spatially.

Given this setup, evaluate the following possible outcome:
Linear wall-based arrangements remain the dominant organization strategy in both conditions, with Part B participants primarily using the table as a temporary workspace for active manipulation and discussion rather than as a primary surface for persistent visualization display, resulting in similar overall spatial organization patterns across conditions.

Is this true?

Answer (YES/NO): NO